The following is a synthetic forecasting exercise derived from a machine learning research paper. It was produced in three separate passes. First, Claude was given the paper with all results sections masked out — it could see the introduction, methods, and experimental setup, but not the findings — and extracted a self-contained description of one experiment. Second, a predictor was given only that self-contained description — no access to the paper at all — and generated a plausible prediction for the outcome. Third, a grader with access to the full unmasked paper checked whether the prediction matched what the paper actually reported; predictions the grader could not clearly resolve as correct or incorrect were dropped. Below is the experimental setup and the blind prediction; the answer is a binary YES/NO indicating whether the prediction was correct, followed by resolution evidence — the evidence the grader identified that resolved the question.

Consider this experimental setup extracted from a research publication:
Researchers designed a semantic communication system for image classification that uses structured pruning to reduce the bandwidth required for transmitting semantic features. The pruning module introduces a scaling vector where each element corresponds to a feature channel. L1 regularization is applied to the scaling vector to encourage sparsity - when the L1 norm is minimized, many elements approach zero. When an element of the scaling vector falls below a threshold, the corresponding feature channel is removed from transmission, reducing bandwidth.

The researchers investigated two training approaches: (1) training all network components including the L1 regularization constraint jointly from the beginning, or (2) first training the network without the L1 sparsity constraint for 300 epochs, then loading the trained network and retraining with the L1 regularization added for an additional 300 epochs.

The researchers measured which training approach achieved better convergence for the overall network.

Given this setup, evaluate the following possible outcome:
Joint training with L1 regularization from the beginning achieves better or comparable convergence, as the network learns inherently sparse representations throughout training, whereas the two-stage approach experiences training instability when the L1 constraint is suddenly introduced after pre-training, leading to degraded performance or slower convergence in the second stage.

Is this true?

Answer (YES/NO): NO